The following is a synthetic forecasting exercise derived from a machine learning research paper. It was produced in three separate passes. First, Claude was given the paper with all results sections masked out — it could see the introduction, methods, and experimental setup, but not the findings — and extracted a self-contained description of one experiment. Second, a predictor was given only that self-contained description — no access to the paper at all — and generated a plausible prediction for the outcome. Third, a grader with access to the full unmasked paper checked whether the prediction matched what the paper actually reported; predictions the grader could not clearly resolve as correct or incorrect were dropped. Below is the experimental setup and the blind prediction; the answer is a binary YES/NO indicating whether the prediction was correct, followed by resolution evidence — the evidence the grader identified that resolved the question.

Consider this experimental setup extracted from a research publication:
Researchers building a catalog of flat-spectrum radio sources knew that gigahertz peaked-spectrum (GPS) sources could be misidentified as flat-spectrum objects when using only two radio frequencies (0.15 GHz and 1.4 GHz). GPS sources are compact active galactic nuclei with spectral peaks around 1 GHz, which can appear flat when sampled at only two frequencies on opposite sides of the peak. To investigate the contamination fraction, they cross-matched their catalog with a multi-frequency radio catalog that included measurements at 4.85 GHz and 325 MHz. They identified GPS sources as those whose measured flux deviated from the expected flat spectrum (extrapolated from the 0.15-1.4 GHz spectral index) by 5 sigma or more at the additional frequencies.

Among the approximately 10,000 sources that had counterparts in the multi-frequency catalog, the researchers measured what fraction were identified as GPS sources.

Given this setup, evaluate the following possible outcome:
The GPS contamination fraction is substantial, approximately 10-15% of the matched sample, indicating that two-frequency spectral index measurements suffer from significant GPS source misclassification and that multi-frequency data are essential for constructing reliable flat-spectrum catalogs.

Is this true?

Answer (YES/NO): NO